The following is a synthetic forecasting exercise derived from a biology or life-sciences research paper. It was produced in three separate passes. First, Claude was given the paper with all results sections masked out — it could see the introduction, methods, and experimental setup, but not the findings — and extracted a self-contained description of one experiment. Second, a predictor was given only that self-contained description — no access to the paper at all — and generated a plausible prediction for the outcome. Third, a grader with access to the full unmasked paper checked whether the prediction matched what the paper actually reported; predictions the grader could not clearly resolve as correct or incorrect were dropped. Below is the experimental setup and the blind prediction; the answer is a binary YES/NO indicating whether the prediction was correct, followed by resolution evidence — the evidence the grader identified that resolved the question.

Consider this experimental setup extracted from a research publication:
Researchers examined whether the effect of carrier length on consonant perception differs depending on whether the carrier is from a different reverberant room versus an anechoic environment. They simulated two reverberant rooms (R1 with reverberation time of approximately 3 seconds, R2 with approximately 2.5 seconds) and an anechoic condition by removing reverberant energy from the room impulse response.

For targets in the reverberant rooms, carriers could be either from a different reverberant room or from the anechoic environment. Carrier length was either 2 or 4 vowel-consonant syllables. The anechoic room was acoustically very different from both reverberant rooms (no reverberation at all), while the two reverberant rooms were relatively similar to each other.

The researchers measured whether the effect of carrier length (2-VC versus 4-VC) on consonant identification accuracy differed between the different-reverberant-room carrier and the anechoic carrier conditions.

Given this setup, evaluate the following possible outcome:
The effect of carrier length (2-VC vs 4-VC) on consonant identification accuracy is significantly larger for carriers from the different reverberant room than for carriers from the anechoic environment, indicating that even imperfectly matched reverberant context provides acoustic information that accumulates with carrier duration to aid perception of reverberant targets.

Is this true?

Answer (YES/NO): NO